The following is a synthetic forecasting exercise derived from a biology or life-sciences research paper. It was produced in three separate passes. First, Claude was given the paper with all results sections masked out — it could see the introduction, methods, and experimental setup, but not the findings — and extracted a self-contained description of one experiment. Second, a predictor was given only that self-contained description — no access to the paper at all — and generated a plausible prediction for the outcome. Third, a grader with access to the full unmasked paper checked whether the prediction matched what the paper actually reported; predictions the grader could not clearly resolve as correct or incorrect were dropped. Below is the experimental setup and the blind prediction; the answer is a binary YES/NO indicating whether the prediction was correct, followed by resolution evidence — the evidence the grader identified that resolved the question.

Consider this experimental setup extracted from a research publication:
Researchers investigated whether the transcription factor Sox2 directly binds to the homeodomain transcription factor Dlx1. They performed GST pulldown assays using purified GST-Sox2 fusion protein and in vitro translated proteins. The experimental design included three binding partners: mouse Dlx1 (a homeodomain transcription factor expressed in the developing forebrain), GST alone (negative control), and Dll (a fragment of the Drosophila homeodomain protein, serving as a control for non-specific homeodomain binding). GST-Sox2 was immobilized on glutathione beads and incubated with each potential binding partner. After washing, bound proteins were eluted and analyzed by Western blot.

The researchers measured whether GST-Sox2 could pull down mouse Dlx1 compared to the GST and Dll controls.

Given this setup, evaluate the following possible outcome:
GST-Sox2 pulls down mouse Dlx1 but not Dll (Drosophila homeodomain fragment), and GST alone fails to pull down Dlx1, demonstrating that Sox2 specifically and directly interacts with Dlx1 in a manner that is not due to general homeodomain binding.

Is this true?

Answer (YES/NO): YES